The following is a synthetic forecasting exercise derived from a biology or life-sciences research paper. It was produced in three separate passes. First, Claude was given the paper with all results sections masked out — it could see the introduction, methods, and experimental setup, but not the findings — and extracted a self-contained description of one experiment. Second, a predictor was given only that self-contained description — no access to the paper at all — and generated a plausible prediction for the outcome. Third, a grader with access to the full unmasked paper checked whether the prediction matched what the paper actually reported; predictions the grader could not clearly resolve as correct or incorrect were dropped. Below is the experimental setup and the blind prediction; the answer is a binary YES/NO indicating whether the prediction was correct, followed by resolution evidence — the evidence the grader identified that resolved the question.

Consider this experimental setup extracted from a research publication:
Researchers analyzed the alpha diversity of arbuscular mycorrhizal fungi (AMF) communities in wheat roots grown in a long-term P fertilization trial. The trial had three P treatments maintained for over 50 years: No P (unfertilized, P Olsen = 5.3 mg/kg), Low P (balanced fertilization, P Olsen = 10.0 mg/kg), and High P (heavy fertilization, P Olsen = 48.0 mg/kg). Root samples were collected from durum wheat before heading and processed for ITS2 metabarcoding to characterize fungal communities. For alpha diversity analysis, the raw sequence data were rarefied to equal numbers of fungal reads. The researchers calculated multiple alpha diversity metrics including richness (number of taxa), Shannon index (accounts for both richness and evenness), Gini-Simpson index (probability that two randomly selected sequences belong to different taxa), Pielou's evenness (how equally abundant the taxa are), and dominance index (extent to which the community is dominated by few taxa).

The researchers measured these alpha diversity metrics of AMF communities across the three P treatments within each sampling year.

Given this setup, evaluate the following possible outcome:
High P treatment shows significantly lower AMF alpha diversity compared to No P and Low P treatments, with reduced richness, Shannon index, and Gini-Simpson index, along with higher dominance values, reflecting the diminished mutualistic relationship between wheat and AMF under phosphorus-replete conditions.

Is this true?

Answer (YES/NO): NO